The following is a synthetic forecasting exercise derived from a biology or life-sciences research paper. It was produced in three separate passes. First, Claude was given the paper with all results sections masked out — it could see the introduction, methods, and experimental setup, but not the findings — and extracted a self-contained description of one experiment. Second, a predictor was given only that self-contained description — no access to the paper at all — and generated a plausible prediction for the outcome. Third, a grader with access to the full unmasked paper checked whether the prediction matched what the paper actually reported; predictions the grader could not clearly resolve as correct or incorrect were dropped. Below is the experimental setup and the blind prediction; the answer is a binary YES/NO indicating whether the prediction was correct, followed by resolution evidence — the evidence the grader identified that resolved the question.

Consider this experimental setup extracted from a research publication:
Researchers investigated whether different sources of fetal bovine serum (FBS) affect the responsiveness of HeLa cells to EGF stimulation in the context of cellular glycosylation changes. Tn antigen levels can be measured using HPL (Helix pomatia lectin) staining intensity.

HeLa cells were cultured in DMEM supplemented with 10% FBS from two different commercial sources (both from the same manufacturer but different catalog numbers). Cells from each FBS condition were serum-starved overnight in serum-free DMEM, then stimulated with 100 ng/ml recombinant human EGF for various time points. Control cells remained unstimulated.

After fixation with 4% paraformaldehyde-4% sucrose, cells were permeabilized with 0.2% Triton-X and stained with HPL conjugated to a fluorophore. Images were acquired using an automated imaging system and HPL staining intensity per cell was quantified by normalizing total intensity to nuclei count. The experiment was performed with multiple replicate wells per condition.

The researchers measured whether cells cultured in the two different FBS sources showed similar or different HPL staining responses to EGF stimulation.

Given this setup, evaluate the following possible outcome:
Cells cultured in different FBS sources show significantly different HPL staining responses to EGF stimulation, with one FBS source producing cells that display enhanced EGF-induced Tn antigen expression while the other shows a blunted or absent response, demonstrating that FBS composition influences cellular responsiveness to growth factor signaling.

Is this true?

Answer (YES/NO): YES